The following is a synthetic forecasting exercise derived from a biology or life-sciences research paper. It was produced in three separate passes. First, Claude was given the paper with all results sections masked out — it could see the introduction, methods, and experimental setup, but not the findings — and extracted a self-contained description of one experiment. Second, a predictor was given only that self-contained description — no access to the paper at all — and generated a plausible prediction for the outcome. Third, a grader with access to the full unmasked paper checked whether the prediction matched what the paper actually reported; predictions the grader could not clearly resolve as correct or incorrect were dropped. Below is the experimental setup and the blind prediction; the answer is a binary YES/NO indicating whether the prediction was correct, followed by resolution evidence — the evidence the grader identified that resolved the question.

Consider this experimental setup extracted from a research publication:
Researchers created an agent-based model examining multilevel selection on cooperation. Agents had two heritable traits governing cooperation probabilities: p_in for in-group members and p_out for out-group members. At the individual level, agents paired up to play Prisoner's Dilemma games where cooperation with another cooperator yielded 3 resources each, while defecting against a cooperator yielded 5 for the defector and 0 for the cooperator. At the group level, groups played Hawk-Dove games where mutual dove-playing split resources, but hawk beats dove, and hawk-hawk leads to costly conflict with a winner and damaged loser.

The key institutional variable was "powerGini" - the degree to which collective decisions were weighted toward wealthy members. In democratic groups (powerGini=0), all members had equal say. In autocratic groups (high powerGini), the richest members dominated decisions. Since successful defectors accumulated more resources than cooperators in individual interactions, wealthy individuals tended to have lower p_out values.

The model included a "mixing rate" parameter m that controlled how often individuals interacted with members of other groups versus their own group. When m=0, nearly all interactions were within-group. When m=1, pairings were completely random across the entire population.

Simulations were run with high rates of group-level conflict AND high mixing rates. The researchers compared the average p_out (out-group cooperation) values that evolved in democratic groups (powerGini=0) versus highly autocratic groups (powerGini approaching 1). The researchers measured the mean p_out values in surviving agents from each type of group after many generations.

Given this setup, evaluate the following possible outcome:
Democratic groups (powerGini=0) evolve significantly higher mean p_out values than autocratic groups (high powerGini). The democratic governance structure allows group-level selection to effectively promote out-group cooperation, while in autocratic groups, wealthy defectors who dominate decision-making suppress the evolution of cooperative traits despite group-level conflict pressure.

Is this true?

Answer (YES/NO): NO